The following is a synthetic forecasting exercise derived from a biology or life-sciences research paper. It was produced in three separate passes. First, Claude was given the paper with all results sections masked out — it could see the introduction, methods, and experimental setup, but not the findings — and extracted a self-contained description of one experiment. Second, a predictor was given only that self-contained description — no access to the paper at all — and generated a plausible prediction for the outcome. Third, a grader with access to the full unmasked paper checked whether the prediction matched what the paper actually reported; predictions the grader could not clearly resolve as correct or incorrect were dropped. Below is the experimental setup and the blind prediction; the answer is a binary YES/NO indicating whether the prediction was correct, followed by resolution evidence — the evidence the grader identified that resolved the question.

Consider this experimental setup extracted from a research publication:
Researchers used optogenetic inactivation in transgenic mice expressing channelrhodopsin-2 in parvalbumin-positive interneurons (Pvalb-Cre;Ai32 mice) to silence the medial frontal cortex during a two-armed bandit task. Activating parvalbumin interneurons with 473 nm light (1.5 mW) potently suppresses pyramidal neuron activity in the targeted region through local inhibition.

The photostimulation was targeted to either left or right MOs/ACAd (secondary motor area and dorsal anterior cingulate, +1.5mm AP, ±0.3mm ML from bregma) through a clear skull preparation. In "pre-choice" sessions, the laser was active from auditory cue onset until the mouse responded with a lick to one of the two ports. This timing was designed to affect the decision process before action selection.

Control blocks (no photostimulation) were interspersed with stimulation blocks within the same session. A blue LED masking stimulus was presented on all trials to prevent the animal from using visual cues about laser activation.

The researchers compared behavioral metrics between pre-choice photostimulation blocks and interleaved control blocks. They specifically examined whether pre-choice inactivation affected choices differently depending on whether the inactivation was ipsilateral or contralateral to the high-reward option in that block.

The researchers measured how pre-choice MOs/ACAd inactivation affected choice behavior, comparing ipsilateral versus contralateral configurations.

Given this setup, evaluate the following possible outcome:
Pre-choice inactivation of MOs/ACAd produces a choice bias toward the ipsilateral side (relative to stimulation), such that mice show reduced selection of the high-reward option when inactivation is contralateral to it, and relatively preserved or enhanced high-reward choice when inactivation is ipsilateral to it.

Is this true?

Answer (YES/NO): YES